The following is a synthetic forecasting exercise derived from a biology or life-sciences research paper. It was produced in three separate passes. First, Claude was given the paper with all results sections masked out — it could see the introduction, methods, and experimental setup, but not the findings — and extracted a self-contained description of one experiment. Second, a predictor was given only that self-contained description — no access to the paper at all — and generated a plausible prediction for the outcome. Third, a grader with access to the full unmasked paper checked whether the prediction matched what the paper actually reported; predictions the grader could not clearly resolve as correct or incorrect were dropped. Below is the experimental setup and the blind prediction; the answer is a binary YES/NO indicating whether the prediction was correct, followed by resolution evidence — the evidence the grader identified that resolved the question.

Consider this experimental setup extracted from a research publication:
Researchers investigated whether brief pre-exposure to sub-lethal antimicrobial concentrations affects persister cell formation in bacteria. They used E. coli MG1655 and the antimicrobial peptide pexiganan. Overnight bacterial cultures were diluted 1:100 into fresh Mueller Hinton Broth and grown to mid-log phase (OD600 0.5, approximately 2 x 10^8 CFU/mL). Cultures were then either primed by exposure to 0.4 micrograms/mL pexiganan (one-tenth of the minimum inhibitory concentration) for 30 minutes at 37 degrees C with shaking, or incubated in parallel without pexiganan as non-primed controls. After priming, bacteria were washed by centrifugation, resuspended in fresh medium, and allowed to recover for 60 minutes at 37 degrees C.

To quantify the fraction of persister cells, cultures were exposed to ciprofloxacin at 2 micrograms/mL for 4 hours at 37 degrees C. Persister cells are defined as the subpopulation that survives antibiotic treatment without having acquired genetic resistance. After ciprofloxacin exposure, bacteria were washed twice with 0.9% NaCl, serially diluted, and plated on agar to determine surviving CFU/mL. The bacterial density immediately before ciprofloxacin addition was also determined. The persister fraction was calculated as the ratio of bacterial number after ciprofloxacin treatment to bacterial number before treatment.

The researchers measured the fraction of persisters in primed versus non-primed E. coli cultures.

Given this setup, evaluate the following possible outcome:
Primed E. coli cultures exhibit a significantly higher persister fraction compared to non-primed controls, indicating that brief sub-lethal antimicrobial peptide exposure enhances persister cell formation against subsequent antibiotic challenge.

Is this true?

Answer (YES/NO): YES